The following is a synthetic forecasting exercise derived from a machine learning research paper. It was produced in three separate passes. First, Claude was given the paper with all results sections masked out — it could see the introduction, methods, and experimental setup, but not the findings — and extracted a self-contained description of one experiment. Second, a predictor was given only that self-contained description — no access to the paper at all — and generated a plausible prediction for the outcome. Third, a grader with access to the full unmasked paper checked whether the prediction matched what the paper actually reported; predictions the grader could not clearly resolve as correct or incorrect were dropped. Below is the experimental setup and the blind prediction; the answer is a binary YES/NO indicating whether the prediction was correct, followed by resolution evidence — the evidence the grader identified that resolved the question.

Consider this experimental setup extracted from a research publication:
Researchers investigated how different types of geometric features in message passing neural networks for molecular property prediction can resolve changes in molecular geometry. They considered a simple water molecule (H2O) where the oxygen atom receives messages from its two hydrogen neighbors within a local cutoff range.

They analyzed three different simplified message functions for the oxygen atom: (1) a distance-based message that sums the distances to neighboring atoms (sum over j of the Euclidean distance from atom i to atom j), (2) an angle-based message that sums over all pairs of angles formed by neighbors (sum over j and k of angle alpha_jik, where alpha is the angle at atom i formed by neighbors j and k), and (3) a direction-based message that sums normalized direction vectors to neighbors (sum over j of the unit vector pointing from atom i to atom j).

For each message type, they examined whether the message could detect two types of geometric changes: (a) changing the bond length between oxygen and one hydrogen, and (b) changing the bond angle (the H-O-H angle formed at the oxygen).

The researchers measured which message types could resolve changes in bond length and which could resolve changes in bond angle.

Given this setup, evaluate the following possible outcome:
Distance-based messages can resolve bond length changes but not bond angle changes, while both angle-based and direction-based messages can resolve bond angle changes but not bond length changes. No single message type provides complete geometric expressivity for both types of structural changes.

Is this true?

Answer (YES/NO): YES